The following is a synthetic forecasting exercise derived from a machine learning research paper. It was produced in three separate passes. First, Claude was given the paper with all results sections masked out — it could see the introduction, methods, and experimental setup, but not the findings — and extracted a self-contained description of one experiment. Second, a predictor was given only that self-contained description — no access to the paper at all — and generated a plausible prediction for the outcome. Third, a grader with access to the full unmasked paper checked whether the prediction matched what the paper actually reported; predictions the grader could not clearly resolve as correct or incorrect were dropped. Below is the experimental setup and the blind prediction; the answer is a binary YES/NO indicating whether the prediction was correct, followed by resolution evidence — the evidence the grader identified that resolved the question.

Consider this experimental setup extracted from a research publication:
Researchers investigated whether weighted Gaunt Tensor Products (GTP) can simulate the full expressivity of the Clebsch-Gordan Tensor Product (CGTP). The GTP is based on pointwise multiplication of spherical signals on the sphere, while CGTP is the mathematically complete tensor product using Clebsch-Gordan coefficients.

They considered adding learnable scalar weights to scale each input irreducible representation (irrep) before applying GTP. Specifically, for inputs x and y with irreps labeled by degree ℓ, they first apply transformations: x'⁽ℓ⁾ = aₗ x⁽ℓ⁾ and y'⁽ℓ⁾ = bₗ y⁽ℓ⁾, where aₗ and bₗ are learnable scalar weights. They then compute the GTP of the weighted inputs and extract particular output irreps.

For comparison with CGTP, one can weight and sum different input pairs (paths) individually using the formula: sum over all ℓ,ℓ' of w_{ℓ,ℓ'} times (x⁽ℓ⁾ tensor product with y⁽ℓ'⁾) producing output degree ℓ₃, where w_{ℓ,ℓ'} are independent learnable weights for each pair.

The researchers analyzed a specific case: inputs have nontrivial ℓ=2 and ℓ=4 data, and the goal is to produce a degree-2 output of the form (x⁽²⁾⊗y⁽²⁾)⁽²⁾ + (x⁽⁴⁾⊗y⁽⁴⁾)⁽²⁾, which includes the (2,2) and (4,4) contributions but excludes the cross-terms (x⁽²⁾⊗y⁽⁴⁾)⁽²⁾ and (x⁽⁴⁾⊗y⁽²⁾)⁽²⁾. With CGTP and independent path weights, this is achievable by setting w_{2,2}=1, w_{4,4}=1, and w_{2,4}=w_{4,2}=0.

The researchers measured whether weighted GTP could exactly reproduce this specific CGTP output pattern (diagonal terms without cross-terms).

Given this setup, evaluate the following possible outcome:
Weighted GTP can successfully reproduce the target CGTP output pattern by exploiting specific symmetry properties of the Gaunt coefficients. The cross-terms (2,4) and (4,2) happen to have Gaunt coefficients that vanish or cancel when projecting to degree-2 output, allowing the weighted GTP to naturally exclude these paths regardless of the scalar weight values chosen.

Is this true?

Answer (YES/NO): NO